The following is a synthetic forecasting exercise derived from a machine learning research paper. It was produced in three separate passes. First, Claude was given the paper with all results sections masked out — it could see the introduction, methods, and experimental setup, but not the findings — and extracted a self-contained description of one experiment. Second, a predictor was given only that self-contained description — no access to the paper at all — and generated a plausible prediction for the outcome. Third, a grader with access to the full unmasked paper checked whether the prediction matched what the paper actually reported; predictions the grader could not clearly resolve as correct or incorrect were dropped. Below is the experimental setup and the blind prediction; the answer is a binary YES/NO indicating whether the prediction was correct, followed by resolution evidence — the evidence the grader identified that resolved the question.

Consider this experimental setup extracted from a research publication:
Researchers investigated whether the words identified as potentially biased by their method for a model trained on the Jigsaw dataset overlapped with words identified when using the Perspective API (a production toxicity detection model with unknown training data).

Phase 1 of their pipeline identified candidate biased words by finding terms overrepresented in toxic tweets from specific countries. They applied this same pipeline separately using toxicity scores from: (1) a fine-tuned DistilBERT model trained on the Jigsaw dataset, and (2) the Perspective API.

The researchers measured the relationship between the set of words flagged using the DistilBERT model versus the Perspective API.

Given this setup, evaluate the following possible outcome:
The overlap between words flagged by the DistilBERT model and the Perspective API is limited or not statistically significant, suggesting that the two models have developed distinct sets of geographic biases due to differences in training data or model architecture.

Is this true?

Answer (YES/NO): NO